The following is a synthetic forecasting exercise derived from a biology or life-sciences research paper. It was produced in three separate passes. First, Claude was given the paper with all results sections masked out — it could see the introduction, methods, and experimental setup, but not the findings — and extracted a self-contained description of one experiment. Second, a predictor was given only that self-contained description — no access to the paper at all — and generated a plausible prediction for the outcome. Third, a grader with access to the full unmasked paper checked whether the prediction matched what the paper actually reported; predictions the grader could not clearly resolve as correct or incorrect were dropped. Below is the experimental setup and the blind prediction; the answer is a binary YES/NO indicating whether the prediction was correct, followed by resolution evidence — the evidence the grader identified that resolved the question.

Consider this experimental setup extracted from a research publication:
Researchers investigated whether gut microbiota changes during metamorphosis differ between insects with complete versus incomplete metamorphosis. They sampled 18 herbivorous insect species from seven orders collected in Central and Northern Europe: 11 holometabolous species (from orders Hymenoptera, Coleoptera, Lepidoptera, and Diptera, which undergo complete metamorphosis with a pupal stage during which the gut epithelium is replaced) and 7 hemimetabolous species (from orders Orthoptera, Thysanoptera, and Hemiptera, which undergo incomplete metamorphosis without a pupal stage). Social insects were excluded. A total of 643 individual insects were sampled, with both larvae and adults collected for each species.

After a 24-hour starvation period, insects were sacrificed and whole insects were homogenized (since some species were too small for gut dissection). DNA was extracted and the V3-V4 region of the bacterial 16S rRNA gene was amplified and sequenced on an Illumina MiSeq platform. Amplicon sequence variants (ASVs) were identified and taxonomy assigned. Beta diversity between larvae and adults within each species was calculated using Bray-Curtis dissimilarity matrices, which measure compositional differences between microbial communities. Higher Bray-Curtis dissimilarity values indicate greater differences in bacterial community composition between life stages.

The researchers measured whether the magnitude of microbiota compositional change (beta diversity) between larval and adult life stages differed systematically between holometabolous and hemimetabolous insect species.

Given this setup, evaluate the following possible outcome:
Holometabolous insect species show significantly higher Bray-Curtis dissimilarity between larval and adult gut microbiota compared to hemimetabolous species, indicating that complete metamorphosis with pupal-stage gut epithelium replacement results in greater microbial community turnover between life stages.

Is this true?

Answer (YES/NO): YES